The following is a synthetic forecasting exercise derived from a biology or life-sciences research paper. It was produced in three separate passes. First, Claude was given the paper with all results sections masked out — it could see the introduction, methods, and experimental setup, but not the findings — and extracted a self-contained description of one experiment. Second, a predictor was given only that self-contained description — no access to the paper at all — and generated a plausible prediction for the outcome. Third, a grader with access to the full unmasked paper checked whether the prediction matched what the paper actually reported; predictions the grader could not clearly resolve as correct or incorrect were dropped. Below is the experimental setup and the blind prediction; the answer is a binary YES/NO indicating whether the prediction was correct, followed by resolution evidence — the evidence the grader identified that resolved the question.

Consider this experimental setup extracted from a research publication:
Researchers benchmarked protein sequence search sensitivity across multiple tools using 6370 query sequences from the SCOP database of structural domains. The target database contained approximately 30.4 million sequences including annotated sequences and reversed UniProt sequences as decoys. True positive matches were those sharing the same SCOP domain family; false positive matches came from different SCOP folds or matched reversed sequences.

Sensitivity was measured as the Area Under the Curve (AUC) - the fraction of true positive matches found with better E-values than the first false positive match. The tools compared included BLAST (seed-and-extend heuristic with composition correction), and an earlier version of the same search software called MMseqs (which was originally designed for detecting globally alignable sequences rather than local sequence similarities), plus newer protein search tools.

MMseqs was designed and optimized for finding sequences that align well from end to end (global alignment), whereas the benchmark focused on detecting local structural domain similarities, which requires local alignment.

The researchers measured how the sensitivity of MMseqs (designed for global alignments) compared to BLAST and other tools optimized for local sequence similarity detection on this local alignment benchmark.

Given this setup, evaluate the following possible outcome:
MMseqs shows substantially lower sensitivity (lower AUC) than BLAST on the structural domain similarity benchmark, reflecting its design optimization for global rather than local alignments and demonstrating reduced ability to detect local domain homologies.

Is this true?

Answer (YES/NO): NO